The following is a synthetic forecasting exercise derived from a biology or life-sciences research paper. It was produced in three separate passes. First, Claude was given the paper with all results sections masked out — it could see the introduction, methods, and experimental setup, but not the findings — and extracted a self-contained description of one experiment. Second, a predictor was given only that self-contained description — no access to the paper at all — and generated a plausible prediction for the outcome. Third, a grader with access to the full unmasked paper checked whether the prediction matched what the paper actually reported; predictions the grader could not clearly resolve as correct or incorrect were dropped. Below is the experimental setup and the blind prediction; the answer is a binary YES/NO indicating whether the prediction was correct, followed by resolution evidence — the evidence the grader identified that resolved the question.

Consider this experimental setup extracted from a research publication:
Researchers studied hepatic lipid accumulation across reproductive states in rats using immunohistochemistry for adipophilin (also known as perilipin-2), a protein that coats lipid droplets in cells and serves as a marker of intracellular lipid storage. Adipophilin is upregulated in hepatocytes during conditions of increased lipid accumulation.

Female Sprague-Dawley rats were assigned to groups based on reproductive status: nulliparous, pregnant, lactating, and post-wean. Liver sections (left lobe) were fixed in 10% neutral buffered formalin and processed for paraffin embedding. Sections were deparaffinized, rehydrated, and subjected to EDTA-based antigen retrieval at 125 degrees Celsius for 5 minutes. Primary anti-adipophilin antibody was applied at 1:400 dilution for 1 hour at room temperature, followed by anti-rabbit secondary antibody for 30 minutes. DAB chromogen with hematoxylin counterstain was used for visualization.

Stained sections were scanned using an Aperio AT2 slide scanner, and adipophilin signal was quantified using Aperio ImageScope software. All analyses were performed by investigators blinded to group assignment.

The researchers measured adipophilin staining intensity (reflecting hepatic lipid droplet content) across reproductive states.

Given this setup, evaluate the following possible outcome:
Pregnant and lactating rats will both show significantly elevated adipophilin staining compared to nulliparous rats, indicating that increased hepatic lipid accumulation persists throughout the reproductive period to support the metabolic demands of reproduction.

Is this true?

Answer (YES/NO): NO